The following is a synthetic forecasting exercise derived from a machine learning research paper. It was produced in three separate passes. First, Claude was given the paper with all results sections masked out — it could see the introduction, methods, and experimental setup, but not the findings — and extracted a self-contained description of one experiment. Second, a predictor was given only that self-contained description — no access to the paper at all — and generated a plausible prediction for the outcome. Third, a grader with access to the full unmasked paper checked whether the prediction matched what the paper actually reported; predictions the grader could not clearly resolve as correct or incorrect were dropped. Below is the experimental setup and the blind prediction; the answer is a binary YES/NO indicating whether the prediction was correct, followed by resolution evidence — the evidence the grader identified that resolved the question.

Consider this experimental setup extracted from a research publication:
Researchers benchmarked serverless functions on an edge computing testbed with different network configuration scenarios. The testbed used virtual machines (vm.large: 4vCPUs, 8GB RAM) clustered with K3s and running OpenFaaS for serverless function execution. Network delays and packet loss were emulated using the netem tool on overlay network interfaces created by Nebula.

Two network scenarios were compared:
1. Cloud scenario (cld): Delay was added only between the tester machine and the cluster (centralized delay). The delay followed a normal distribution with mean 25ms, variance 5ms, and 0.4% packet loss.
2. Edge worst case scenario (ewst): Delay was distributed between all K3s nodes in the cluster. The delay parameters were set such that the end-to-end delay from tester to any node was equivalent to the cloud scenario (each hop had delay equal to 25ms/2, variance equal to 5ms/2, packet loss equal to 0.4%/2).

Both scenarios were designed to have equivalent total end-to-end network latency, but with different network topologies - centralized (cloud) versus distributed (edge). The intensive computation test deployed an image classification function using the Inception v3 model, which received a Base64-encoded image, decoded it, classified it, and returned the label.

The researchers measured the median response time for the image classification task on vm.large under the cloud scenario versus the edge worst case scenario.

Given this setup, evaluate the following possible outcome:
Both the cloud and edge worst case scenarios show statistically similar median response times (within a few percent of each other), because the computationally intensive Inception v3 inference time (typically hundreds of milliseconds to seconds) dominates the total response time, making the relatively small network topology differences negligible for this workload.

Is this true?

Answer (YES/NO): NO